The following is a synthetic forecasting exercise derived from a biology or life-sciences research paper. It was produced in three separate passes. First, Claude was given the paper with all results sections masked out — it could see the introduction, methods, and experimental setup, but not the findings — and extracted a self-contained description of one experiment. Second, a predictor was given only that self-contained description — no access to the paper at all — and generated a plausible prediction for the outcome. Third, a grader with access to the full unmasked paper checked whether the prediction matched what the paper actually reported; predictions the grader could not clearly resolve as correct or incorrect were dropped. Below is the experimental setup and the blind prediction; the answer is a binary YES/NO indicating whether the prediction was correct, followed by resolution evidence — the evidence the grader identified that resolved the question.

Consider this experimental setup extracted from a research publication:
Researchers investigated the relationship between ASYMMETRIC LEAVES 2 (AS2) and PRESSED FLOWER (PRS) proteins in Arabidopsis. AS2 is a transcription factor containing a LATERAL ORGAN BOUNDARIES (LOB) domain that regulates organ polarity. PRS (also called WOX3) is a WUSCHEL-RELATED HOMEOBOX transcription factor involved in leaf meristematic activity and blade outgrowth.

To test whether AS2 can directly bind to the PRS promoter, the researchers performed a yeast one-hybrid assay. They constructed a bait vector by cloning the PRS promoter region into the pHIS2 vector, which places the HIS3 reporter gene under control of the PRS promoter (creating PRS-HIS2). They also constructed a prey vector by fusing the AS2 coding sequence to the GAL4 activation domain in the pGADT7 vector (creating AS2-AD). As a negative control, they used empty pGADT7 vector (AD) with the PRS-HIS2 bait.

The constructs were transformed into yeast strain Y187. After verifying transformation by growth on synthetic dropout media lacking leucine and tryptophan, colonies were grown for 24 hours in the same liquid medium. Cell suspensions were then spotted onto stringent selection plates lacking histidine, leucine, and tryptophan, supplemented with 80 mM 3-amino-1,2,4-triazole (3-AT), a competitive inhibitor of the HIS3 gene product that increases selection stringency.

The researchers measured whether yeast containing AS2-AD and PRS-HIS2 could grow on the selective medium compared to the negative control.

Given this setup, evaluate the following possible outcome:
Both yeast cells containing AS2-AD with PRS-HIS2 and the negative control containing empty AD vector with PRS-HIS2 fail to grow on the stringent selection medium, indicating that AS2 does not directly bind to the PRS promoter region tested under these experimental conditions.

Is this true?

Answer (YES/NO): NO